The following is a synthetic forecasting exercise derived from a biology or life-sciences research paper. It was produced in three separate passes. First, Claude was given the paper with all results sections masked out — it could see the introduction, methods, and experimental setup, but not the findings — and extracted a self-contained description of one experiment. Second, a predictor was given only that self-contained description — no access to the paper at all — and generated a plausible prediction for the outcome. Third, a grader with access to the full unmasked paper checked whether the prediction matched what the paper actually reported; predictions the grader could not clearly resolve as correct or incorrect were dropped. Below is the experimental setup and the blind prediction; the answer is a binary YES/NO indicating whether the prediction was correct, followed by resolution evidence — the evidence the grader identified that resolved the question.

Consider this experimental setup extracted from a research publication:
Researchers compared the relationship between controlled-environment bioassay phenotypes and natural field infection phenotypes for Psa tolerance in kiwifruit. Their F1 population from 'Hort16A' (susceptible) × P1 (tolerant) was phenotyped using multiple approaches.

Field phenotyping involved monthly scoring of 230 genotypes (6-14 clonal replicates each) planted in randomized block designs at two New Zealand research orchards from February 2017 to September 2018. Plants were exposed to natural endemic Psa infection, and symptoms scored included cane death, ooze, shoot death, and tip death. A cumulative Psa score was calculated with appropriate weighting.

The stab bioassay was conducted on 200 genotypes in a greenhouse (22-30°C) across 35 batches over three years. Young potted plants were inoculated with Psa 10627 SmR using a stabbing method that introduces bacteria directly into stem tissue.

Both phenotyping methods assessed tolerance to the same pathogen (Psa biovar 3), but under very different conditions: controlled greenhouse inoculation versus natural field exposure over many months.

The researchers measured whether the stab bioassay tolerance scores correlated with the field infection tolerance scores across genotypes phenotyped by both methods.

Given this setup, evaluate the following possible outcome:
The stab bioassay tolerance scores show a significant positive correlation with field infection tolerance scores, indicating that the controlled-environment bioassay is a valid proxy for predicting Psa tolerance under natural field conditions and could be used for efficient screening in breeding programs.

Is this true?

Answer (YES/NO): NO